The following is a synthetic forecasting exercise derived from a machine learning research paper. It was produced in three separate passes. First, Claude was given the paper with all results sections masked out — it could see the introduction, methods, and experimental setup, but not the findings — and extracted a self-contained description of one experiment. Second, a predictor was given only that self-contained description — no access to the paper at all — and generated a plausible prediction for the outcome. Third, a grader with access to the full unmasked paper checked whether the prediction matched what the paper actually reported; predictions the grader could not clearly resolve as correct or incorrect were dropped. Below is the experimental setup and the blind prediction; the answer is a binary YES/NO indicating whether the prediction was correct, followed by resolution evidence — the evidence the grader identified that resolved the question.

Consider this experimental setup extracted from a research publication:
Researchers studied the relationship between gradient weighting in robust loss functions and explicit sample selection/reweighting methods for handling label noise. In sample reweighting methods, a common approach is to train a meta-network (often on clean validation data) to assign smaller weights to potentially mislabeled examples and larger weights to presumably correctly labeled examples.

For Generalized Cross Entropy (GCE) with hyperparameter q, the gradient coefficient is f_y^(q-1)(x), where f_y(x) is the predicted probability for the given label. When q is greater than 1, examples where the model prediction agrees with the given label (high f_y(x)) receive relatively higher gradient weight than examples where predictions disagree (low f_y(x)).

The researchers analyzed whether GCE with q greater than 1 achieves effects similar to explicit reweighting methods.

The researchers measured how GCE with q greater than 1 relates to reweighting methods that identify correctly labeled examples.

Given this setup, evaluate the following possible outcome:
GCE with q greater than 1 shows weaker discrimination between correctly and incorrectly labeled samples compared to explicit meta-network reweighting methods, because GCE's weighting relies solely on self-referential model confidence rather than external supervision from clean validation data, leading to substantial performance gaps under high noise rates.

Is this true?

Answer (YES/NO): NO